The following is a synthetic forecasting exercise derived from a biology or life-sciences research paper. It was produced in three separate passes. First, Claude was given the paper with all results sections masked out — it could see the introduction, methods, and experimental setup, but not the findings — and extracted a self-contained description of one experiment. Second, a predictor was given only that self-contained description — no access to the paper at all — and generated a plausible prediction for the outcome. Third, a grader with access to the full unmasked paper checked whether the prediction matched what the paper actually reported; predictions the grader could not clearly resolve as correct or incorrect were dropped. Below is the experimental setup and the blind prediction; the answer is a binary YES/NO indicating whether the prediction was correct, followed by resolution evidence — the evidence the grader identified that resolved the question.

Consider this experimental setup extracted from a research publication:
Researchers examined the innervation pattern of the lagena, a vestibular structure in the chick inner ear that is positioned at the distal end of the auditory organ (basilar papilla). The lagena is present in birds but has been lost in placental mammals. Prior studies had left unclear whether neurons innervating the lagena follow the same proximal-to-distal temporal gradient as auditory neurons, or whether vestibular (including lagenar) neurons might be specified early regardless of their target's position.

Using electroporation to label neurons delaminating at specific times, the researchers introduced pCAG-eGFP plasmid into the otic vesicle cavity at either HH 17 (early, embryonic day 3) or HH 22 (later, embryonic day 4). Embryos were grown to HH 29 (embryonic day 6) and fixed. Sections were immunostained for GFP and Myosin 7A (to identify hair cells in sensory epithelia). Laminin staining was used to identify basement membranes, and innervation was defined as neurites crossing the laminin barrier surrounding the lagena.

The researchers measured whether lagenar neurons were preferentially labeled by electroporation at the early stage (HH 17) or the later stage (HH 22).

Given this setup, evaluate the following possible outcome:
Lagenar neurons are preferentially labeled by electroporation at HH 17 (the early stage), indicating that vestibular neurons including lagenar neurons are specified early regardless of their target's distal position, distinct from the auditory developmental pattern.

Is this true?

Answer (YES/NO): YES